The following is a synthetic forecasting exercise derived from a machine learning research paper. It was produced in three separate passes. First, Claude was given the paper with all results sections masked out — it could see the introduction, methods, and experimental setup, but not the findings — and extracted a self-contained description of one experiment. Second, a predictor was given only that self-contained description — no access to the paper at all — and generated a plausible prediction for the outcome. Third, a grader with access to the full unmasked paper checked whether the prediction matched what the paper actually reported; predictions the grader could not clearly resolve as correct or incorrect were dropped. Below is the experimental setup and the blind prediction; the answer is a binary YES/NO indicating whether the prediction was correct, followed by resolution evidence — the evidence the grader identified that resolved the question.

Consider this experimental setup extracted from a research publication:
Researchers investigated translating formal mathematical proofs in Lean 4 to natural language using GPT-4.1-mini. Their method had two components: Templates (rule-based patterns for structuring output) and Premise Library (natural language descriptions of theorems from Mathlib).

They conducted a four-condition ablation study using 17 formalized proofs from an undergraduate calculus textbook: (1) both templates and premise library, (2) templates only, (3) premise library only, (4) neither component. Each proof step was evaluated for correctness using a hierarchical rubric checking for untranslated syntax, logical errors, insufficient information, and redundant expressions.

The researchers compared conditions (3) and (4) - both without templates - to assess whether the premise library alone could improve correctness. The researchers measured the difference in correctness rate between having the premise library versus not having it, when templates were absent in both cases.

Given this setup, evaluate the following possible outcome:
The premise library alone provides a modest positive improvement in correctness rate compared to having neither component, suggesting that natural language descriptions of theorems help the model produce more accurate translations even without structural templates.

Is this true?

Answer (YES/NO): NO